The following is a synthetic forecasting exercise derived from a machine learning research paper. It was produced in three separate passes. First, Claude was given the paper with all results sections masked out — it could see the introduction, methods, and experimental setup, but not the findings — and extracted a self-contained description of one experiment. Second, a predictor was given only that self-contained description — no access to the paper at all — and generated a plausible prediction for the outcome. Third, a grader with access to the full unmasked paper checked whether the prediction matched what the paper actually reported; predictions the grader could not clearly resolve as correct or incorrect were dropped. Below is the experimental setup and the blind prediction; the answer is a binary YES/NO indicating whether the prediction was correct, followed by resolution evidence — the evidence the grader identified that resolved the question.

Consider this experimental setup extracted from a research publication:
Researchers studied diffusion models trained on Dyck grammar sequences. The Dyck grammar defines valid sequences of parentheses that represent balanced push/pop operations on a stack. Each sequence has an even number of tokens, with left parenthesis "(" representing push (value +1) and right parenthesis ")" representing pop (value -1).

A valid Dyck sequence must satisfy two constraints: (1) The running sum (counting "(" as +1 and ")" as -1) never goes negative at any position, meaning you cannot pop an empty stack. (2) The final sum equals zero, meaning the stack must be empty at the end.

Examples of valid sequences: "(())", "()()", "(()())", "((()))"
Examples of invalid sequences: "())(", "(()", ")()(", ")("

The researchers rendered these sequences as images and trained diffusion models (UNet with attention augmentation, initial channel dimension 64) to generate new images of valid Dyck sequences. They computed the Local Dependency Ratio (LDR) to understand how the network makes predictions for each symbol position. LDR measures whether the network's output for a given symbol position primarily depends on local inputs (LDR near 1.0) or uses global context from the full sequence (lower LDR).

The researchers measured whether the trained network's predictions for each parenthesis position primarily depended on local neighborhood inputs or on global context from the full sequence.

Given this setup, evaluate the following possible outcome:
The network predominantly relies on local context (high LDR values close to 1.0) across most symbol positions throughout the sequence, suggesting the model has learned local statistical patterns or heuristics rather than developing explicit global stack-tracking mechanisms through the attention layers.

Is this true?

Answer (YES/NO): NO